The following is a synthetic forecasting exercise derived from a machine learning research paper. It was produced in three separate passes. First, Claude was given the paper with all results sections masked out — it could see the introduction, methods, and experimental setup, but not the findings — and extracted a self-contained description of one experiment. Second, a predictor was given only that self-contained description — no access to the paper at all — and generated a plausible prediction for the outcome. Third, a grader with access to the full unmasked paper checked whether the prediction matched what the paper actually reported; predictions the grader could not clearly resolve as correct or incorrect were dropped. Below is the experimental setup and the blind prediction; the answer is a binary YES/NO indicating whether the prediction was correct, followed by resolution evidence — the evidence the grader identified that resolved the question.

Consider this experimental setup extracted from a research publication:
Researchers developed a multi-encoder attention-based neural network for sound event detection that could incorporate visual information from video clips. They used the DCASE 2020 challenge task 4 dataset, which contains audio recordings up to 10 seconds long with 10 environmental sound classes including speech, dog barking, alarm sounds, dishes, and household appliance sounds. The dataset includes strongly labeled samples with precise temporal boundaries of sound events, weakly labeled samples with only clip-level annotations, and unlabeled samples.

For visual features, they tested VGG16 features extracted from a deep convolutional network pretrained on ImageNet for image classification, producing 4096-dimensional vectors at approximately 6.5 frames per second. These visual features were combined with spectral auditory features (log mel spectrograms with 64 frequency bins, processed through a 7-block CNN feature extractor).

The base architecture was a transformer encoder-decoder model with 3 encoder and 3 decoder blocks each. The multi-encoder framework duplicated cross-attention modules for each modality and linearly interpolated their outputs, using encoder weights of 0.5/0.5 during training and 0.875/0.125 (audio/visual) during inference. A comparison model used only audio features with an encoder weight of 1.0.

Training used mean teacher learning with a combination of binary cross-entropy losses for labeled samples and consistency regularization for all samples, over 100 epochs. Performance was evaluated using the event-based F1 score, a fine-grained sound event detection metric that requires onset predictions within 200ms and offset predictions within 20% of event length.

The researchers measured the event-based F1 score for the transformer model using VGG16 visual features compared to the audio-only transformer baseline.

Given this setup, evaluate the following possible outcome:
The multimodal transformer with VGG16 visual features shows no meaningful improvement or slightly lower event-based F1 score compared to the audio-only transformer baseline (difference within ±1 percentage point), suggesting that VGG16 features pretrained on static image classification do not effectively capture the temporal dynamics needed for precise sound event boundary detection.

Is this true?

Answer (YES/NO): NO